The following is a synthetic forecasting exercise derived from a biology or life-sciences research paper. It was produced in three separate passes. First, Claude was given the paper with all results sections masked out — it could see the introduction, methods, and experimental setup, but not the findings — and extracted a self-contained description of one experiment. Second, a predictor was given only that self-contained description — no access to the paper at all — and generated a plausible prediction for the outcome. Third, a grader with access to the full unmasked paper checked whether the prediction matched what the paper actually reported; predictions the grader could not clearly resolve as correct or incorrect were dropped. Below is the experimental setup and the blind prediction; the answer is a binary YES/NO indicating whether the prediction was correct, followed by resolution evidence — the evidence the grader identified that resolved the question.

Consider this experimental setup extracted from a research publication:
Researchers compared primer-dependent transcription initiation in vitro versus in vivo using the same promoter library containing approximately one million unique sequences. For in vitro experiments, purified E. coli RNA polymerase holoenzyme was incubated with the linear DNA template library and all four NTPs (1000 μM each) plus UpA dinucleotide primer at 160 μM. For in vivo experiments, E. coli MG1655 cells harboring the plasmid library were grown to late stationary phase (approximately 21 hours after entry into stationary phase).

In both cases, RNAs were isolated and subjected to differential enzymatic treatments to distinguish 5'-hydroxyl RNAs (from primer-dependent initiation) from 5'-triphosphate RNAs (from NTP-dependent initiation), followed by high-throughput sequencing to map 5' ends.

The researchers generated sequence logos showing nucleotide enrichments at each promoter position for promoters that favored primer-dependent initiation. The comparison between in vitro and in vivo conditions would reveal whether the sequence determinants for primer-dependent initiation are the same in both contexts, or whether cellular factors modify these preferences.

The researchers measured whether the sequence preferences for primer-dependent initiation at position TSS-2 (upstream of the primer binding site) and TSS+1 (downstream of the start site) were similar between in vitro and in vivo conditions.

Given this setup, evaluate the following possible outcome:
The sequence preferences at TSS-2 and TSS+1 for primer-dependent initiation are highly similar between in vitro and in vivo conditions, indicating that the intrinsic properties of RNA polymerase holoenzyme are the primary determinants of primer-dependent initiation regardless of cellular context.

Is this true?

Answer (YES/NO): YES